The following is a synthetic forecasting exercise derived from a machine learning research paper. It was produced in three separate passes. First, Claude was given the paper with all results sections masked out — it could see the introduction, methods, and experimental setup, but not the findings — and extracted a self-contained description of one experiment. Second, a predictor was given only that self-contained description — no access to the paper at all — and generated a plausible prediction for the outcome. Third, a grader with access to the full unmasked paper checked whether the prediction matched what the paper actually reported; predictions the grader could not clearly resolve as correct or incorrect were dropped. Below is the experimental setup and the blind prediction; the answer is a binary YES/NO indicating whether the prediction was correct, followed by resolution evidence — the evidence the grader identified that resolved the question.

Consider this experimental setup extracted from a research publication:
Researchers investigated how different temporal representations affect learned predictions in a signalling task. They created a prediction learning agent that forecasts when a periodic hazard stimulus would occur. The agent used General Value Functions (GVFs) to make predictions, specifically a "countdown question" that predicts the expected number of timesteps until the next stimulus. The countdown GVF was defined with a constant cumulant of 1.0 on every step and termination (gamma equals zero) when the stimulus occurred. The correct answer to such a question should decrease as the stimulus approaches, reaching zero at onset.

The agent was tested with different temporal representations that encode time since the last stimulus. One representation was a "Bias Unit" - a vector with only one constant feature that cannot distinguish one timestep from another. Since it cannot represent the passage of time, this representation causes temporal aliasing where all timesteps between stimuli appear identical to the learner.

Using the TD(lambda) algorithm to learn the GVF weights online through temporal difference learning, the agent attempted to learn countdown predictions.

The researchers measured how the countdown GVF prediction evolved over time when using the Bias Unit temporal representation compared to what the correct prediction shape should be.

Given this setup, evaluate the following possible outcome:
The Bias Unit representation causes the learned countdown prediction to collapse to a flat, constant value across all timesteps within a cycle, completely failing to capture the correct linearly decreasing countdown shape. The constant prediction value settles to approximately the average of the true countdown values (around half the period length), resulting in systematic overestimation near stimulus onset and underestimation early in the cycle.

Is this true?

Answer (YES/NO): NO